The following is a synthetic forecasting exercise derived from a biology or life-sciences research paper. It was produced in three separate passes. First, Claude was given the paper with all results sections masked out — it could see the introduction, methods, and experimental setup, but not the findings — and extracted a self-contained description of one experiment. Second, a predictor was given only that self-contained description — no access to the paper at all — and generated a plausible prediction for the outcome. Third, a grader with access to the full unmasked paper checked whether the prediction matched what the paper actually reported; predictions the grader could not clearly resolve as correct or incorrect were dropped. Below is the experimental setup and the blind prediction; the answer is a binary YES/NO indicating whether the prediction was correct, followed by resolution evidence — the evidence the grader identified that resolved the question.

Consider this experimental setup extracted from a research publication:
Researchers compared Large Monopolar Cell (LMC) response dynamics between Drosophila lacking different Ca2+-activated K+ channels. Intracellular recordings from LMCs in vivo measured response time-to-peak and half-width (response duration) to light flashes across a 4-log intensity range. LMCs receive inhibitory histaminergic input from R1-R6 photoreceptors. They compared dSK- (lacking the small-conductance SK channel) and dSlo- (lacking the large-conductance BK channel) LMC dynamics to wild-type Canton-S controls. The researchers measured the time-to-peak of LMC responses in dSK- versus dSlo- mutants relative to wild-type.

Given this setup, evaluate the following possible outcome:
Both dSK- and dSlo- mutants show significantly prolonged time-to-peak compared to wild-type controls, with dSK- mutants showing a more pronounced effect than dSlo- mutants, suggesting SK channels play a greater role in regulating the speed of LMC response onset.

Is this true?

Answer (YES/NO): NO